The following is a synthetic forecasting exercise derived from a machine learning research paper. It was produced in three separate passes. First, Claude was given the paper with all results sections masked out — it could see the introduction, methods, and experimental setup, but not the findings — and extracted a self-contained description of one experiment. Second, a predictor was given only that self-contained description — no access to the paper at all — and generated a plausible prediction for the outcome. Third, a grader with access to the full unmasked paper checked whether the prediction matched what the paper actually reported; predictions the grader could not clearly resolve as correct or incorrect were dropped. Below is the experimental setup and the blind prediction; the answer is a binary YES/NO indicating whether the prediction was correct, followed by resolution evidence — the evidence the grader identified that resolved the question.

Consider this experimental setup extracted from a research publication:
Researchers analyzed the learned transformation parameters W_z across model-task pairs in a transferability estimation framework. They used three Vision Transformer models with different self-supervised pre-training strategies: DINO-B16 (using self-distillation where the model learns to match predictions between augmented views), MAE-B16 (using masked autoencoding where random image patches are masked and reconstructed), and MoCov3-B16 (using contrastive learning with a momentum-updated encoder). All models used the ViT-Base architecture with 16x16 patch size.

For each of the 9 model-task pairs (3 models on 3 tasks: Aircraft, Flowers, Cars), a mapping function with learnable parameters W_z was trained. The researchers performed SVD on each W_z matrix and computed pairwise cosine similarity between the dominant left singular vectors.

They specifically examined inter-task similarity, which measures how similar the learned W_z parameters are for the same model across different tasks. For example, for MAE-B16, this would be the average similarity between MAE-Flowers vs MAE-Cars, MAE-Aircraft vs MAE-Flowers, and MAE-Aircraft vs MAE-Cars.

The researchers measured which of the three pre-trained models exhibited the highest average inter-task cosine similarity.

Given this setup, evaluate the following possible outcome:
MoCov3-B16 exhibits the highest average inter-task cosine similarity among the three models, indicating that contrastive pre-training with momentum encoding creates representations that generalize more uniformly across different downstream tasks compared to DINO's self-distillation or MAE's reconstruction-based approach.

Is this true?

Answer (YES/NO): NO